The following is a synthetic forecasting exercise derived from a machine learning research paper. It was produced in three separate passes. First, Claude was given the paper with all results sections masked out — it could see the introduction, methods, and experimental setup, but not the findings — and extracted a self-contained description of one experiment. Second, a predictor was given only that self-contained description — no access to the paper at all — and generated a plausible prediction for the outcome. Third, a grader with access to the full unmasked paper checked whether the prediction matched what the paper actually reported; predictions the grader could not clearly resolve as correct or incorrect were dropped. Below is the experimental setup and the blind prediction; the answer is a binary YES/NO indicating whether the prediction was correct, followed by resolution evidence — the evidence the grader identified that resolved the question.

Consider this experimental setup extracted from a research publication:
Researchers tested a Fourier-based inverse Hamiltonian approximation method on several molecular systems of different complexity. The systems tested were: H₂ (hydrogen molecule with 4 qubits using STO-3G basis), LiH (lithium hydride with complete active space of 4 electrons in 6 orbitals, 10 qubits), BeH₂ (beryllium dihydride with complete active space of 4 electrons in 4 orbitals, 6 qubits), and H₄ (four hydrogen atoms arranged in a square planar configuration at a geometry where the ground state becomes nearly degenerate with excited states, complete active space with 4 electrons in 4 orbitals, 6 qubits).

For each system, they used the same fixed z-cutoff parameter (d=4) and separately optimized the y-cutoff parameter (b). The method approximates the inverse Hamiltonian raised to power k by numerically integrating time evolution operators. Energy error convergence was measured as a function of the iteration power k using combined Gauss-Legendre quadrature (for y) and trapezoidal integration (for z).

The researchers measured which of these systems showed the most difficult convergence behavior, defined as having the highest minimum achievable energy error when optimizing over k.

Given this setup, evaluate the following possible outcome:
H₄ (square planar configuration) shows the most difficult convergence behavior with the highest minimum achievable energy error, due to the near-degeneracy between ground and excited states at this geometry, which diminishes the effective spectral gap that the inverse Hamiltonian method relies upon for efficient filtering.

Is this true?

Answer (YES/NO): YES